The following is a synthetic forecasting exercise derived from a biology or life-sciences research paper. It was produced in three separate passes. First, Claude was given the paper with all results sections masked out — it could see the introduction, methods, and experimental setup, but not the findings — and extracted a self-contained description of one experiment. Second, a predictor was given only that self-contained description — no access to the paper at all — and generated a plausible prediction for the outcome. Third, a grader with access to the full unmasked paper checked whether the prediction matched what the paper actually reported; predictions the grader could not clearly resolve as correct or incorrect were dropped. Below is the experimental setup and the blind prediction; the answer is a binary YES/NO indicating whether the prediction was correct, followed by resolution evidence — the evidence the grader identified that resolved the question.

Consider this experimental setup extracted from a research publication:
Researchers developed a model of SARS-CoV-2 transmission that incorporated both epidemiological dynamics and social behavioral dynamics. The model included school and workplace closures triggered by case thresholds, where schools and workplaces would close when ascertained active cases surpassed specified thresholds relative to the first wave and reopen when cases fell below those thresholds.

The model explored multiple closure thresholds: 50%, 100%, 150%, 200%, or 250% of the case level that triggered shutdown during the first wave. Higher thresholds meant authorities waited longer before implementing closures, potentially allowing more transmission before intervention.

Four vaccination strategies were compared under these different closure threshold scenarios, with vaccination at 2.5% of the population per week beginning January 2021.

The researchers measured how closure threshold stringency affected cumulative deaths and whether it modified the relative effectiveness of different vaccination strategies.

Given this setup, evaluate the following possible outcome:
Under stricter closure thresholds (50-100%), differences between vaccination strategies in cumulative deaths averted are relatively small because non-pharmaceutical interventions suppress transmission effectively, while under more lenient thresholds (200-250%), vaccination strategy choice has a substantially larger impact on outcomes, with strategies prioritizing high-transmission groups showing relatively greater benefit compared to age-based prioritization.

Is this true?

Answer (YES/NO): NO